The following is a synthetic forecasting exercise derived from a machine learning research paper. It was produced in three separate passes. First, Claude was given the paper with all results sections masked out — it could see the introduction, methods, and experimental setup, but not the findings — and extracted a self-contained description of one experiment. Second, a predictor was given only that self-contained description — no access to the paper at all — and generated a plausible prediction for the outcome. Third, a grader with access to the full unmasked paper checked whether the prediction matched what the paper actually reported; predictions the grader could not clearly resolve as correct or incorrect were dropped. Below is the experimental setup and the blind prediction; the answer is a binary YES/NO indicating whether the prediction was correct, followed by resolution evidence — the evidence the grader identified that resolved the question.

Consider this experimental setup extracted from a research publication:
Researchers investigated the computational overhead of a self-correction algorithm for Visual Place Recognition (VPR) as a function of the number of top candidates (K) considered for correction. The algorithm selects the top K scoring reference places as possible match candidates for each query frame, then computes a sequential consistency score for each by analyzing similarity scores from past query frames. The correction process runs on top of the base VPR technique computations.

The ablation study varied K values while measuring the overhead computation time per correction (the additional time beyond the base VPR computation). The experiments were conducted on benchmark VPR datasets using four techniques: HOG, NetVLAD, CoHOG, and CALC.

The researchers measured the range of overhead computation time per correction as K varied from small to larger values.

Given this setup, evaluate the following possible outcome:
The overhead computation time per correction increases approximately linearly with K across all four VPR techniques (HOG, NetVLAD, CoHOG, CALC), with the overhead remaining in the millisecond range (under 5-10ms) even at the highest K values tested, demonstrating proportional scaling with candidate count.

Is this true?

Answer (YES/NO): NO